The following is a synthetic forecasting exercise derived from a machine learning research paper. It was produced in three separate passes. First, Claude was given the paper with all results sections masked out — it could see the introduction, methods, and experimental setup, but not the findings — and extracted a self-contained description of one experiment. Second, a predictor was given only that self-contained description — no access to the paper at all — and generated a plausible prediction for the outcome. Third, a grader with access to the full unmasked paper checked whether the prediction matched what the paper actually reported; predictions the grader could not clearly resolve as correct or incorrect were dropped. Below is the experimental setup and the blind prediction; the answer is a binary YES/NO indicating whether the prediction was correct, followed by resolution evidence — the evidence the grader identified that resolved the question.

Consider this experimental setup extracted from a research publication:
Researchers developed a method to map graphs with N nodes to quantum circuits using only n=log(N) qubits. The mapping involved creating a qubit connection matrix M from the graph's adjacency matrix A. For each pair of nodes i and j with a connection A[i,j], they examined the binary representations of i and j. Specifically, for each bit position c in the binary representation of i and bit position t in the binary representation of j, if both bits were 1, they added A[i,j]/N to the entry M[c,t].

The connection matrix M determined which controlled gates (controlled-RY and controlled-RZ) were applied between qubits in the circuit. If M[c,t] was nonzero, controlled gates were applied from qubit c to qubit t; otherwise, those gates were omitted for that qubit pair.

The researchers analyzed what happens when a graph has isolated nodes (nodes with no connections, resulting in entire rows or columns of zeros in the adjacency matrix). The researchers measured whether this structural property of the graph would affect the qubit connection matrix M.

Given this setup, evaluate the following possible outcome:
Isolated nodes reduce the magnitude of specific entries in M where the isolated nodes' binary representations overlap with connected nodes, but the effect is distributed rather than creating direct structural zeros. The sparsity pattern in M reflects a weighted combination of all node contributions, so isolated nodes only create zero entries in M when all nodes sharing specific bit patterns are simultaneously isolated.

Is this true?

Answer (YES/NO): NO